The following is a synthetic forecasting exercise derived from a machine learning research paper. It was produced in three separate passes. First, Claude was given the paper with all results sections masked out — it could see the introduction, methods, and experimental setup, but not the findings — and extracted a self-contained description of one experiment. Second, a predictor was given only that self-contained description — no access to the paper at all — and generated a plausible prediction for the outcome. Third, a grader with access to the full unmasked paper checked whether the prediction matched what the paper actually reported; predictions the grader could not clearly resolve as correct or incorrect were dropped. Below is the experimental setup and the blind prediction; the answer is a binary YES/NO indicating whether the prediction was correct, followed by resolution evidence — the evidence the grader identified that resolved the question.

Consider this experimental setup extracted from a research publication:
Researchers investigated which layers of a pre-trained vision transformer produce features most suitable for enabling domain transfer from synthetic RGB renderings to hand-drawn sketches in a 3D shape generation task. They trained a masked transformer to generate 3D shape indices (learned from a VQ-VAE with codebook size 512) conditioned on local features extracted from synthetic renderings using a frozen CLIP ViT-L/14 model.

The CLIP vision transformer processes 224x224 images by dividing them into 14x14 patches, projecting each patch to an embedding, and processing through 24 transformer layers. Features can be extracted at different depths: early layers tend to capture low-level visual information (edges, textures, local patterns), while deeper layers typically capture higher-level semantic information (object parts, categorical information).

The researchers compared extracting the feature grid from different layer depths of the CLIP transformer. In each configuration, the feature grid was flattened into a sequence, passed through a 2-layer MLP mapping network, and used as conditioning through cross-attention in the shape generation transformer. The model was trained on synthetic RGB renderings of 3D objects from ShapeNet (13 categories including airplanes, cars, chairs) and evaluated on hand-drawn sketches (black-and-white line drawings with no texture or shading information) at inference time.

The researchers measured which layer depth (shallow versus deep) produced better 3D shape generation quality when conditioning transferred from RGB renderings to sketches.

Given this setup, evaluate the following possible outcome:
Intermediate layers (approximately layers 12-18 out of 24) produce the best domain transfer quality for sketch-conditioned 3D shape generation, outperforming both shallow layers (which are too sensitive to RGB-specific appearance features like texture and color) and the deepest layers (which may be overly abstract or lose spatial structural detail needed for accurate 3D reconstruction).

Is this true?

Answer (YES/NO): NO